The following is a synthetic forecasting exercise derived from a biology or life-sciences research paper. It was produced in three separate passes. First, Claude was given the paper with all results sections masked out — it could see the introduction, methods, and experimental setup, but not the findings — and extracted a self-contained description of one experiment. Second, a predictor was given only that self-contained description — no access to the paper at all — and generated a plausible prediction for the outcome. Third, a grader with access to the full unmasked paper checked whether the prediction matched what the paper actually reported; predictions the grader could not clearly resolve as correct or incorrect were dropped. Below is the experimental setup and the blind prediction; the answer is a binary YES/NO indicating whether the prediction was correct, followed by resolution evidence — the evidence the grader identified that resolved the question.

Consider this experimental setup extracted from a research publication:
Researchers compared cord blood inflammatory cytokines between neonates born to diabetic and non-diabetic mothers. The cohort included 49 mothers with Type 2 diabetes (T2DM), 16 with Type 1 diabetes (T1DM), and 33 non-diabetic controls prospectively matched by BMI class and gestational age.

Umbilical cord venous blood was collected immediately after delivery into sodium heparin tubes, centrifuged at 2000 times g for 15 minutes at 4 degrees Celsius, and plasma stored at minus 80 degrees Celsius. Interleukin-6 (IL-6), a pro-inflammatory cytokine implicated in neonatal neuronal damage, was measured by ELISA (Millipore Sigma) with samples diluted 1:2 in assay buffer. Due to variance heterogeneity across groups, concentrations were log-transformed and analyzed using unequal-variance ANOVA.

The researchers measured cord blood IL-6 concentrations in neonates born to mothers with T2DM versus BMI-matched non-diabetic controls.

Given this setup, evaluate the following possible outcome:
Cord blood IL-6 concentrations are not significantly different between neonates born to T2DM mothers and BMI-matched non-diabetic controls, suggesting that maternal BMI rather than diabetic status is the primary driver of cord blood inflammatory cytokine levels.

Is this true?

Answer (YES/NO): NO